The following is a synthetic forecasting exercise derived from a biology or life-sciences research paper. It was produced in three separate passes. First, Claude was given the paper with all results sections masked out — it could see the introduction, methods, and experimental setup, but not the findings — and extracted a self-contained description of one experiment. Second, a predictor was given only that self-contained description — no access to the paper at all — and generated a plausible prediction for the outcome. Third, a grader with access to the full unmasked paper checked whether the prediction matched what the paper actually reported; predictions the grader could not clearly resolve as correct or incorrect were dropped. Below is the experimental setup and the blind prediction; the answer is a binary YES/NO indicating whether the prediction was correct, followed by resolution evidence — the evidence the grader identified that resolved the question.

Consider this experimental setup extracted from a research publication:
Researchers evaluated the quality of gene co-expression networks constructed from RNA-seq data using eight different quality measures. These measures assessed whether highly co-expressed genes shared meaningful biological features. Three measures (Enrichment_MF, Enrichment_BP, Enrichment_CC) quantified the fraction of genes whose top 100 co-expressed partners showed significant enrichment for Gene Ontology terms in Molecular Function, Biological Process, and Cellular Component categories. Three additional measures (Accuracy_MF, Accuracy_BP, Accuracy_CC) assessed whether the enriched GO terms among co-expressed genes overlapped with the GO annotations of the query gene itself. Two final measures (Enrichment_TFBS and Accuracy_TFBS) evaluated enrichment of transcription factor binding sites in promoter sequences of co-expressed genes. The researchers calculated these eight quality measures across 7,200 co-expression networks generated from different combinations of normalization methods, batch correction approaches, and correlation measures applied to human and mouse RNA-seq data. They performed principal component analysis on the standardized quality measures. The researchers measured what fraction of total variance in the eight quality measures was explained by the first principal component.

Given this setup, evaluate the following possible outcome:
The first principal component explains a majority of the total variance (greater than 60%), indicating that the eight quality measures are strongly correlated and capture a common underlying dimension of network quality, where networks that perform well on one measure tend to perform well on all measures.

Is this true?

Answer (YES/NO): YES